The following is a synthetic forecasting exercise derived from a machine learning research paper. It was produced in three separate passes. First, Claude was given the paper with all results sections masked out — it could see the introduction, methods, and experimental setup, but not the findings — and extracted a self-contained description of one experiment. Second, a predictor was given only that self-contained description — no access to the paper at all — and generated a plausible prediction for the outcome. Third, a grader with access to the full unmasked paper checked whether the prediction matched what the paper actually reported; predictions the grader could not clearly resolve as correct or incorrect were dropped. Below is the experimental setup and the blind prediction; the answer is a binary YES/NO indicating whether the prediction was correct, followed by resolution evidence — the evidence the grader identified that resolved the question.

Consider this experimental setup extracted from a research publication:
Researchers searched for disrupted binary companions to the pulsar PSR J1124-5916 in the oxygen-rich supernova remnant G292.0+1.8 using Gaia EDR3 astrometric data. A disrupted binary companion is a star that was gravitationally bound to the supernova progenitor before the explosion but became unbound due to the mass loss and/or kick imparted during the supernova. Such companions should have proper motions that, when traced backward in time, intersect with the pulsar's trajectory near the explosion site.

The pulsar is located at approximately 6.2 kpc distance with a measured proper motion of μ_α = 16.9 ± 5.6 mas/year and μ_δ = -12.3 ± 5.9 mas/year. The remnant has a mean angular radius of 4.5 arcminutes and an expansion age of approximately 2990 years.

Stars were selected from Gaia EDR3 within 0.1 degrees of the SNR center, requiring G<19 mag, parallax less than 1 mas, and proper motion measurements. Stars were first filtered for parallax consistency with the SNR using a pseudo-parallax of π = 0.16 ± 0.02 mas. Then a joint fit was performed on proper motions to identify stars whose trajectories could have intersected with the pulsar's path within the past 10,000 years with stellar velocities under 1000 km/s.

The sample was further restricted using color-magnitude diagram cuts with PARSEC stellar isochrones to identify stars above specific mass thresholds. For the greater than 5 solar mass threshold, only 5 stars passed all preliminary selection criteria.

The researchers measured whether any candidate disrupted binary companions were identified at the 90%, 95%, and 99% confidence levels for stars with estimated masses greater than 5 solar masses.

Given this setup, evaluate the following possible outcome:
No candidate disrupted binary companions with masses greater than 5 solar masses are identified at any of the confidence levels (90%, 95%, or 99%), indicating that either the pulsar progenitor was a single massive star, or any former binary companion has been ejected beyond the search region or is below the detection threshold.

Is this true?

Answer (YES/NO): YES